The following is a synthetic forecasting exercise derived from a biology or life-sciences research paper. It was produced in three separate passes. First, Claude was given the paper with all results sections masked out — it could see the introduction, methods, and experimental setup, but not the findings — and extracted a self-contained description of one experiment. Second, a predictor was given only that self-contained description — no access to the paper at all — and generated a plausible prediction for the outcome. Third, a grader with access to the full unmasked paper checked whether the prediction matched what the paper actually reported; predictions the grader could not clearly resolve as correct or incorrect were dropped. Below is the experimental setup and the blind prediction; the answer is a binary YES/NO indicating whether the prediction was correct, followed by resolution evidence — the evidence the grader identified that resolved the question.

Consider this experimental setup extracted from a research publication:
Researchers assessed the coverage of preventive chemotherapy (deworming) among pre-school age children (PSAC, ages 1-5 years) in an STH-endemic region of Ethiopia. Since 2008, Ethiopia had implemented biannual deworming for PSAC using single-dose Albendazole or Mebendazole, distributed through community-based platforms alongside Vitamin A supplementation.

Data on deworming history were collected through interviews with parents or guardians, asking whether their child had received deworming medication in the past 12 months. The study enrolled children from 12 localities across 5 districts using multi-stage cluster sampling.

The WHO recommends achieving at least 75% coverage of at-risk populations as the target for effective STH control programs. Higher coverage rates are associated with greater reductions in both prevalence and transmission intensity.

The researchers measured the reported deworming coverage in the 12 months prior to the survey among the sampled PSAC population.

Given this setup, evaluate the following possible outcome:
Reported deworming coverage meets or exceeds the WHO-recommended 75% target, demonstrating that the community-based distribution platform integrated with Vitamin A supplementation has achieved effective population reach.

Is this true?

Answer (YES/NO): NO